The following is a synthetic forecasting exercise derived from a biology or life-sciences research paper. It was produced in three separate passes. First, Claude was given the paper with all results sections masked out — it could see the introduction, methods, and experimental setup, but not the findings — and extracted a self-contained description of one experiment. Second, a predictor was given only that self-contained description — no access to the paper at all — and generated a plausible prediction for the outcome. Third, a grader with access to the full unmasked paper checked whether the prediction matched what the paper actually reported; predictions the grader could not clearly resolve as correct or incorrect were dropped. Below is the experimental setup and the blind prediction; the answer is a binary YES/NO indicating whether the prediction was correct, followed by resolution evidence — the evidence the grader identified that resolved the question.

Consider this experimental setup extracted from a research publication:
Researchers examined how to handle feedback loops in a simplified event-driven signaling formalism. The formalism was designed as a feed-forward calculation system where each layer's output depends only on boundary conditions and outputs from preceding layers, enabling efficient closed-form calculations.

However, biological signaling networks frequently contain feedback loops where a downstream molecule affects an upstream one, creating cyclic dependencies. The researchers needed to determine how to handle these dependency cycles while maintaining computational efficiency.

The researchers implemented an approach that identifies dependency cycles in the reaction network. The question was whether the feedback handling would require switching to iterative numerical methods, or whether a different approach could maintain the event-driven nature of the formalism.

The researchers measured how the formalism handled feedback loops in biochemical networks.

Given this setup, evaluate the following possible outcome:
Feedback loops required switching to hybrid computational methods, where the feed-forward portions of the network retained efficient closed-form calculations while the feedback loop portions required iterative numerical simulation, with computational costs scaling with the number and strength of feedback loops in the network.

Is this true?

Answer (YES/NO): NO